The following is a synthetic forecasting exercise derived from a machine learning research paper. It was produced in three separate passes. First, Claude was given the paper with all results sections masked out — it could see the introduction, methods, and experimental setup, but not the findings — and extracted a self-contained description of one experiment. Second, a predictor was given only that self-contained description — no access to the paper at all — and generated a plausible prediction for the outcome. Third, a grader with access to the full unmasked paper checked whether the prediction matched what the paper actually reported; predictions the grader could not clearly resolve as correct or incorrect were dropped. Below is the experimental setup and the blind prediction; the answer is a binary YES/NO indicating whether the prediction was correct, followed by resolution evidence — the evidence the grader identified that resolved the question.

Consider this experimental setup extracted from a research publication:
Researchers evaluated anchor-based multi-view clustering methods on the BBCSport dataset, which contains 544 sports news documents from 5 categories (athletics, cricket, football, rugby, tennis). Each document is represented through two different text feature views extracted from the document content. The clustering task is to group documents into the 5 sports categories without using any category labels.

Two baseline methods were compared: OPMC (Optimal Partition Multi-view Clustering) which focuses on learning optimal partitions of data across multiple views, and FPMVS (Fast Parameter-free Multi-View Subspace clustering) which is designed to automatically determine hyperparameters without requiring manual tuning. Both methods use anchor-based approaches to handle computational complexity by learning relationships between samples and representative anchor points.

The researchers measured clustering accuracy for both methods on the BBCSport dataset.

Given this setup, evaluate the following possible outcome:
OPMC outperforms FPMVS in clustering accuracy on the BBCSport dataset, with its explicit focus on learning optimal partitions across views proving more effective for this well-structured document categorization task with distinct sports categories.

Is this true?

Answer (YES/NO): YES